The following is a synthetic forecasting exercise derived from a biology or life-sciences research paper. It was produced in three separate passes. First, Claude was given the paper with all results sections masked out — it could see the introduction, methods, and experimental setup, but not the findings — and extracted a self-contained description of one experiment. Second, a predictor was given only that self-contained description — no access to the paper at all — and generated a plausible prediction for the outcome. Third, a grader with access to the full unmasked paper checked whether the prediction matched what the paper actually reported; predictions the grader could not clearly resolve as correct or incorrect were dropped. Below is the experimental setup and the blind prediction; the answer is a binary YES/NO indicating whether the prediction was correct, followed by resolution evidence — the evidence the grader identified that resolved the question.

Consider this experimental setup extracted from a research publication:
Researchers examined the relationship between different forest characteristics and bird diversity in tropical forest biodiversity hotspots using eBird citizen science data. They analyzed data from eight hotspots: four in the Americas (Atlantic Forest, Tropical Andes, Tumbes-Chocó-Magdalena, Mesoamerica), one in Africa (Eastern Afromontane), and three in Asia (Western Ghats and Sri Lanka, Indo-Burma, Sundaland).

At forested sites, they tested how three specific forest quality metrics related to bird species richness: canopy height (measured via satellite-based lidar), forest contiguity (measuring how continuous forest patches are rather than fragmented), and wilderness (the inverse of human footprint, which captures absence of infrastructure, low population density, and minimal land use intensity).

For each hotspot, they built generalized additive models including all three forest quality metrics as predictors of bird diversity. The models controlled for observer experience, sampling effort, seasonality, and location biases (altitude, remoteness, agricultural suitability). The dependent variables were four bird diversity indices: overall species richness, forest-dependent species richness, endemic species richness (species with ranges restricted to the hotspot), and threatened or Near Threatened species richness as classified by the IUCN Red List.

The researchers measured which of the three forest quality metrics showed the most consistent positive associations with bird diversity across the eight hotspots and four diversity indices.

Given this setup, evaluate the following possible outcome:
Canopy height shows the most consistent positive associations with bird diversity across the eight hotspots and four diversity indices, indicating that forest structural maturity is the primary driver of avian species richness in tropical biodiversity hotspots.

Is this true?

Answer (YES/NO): NO